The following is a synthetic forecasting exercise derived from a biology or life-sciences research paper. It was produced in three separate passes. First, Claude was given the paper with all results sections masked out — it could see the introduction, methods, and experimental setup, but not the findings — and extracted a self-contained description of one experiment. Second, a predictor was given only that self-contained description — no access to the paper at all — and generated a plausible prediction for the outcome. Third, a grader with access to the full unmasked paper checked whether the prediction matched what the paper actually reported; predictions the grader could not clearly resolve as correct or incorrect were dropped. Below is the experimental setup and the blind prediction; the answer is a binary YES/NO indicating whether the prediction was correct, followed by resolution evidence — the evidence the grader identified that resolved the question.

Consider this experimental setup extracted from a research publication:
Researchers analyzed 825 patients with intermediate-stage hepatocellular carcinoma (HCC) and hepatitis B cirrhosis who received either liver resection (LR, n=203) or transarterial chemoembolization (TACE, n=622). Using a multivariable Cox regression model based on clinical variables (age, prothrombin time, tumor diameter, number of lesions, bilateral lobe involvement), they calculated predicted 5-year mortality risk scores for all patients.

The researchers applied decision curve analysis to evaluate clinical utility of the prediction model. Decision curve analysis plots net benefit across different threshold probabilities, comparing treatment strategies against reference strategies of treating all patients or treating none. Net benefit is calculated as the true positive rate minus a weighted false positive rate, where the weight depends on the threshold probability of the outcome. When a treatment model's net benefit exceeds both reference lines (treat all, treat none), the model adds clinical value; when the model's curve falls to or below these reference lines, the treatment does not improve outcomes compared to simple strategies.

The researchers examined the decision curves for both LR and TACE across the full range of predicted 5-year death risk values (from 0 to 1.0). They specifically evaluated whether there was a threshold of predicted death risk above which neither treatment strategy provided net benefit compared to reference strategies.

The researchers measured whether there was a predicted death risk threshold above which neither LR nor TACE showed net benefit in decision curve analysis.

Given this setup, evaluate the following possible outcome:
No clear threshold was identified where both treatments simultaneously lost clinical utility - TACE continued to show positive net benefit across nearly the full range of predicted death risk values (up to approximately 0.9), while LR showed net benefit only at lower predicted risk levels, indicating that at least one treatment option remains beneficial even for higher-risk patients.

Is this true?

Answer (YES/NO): NO